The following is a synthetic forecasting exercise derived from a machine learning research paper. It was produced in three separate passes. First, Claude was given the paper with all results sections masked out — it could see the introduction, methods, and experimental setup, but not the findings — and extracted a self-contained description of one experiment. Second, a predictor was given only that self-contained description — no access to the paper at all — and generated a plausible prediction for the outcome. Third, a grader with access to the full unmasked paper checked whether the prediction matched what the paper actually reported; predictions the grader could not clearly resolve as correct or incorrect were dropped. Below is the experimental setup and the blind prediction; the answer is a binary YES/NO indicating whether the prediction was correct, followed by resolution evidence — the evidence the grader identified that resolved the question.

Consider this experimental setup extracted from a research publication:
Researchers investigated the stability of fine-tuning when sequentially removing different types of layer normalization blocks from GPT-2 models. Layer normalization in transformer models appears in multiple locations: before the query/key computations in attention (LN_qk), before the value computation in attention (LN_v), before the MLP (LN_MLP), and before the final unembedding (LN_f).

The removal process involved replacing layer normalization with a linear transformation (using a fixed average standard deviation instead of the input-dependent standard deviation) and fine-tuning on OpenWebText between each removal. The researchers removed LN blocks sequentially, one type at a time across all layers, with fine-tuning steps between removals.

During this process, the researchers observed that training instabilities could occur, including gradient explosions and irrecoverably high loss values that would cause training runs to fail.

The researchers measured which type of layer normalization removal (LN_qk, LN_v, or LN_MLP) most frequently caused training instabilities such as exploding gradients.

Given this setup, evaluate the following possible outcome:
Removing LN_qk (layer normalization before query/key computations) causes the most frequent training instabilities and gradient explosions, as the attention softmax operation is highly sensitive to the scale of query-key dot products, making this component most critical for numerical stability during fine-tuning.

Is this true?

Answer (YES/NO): NO